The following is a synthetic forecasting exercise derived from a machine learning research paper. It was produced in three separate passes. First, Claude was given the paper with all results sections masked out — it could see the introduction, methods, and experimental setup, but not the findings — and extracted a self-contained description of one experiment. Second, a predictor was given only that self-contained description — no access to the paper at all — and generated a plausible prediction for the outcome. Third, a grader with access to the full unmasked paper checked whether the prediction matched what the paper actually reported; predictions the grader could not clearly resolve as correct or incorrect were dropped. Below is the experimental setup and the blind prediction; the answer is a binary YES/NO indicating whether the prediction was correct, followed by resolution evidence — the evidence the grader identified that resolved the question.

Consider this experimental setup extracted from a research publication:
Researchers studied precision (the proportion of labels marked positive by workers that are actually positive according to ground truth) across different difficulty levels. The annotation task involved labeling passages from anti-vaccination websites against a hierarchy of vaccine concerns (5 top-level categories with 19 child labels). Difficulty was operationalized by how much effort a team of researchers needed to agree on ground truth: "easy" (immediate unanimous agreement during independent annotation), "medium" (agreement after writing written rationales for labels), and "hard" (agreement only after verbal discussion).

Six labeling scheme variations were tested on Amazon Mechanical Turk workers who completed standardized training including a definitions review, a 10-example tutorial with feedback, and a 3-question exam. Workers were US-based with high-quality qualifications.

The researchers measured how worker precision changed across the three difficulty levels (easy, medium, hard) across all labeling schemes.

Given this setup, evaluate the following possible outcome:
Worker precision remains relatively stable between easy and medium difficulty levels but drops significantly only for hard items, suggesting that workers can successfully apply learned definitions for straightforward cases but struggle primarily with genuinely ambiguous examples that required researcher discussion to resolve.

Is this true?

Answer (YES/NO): NO